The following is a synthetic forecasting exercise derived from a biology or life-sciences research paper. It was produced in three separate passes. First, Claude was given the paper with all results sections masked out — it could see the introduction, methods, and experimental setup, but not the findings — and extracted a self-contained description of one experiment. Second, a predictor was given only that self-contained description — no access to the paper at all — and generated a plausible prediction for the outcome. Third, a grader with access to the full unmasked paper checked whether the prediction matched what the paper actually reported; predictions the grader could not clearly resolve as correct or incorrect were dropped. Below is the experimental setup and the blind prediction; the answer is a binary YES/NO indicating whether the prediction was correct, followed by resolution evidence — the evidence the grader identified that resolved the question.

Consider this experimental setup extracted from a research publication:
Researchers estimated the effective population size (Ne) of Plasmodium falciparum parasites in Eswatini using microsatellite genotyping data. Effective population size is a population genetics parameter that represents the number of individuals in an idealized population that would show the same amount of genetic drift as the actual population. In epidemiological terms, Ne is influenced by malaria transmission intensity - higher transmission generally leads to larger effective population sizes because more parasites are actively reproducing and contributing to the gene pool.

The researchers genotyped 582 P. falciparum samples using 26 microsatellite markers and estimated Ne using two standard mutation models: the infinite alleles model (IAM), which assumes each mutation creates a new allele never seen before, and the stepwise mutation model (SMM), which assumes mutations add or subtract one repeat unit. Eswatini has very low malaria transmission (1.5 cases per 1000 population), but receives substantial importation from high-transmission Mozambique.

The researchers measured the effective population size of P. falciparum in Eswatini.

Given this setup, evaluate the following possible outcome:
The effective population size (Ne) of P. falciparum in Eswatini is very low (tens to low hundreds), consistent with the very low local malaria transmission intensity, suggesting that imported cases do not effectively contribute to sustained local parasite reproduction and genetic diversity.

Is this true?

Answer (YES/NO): NO